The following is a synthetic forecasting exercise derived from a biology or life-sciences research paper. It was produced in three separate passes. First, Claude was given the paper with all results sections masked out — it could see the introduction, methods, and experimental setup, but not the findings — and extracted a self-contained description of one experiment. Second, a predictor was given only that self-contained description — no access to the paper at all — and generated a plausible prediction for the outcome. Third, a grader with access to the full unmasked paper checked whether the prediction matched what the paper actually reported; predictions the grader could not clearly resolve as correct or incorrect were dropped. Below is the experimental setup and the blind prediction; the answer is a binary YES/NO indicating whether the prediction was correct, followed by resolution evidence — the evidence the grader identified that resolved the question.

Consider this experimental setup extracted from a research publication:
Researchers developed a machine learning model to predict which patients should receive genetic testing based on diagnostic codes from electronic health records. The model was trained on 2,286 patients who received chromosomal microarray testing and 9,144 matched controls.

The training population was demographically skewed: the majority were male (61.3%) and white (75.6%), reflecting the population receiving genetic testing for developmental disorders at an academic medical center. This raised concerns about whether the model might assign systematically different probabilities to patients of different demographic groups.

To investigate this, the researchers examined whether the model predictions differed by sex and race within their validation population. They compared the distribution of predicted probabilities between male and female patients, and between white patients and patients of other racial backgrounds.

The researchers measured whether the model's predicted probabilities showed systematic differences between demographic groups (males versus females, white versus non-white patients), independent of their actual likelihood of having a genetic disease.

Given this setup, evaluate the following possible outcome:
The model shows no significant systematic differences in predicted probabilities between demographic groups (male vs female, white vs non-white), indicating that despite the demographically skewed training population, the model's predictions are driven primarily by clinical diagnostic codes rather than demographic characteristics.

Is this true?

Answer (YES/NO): NO